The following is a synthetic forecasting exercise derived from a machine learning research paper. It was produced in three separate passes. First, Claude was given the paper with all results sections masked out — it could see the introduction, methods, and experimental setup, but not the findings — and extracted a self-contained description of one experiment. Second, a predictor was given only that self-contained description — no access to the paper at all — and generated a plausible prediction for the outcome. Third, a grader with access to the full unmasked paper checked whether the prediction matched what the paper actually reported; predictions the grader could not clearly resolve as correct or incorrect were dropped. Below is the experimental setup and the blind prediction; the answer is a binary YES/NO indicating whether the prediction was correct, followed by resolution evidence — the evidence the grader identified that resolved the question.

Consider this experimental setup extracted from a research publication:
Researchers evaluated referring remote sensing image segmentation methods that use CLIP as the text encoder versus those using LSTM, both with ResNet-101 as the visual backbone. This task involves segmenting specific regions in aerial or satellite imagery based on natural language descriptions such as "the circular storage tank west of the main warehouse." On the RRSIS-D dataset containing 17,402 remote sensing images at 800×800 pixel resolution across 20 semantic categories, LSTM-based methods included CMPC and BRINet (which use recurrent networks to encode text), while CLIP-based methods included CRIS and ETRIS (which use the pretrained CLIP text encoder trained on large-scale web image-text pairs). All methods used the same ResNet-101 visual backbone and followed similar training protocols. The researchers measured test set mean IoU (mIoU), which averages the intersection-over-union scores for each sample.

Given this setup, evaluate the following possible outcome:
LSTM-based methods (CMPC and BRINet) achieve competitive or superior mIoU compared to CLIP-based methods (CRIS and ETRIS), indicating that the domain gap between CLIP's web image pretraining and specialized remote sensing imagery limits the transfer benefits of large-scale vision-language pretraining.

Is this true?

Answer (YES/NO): NO